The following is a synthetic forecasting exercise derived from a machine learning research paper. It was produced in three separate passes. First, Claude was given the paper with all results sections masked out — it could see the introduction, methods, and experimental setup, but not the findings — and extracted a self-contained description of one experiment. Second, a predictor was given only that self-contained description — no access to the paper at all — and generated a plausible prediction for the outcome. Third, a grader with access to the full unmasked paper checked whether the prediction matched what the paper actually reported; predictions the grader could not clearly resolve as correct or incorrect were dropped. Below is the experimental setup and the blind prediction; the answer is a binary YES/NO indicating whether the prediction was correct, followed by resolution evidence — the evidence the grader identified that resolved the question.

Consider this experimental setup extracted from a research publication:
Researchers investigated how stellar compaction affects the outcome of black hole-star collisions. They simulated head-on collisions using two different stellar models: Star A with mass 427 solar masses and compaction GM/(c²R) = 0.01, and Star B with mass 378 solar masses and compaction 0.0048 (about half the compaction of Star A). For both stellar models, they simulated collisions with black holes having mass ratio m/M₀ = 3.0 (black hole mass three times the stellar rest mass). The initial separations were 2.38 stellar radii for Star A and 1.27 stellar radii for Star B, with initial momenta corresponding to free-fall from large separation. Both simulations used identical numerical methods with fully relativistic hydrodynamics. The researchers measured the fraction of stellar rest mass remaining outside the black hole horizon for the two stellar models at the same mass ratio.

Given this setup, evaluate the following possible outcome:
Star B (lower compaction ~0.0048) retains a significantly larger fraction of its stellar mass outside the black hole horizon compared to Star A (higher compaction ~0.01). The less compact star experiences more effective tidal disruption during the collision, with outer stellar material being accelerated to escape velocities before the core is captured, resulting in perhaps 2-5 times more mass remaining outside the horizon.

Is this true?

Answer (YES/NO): YES